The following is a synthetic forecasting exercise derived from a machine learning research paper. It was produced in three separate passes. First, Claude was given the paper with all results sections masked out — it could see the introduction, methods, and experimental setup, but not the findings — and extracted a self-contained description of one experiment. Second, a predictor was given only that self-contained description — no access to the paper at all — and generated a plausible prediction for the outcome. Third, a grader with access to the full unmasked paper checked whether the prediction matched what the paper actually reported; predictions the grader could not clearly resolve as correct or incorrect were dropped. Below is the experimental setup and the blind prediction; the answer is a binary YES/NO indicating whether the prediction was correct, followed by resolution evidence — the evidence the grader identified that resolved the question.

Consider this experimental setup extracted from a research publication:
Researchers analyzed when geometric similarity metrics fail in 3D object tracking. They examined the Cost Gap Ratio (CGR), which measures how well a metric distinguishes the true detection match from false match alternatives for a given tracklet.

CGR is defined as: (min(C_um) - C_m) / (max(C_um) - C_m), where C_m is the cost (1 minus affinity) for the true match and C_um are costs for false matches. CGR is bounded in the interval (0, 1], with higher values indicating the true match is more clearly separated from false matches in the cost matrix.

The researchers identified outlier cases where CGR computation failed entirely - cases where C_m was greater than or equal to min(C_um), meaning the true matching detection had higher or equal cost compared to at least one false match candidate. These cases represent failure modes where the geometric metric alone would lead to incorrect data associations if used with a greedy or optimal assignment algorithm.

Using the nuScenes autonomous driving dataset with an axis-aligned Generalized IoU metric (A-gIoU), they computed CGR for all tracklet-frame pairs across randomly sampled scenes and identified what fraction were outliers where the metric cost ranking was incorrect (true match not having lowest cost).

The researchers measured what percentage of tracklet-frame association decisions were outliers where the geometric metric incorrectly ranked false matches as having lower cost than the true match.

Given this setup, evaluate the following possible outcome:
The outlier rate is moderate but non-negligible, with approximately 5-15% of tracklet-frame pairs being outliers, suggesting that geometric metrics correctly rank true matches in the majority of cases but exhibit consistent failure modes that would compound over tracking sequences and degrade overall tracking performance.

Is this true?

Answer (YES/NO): NO